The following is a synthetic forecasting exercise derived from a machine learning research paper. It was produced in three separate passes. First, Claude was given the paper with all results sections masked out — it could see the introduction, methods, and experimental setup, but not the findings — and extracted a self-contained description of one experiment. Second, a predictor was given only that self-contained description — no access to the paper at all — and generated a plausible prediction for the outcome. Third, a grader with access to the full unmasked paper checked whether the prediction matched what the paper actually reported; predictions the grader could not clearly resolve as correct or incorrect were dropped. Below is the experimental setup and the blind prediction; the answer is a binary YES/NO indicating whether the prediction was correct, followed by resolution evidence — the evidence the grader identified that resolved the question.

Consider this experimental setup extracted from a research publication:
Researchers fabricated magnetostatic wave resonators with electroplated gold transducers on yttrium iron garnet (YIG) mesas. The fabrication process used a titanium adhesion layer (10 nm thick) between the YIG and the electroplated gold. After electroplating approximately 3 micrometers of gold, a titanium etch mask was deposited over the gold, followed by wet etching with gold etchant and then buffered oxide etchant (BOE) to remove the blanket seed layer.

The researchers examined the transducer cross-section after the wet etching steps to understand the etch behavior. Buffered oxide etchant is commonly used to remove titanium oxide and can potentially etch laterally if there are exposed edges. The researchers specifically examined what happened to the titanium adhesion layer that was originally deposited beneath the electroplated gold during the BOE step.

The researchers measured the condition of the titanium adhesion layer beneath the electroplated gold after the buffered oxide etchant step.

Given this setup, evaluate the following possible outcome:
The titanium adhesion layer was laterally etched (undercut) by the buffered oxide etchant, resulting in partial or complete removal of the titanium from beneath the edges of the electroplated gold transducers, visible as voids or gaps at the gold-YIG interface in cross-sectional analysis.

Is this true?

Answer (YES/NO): YES